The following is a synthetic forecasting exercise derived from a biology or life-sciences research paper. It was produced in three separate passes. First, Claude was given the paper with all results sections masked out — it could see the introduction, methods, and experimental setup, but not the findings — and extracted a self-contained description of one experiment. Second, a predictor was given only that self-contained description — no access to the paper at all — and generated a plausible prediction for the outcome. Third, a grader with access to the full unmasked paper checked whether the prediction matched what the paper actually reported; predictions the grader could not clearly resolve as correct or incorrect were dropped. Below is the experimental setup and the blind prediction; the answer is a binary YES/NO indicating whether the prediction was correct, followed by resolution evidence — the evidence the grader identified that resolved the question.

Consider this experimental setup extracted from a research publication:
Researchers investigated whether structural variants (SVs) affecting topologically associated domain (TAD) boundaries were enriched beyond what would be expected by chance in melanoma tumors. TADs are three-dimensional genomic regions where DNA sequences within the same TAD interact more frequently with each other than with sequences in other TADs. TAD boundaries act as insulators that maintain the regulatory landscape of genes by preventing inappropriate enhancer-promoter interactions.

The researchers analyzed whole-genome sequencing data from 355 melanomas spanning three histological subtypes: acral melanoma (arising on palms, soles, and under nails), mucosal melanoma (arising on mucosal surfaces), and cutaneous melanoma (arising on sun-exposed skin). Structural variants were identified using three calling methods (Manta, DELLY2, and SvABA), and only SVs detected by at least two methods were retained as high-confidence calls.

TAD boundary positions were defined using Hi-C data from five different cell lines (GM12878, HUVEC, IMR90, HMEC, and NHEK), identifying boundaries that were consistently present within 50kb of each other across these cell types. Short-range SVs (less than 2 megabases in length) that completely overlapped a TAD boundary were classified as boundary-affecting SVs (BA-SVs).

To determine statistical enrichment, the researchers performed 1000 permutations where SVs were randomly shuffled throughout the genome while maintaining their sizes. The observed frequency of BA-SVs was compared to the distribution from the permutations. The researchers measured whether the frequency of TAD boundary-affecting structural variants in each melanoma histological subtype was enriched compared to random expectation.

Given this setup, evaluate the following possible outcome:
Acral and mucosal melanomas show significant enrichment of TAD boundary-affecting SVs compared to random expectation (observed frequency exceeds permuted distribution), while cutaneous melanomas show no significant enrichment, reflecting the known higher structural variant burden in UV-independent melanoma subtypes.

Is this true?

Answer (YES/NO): NO